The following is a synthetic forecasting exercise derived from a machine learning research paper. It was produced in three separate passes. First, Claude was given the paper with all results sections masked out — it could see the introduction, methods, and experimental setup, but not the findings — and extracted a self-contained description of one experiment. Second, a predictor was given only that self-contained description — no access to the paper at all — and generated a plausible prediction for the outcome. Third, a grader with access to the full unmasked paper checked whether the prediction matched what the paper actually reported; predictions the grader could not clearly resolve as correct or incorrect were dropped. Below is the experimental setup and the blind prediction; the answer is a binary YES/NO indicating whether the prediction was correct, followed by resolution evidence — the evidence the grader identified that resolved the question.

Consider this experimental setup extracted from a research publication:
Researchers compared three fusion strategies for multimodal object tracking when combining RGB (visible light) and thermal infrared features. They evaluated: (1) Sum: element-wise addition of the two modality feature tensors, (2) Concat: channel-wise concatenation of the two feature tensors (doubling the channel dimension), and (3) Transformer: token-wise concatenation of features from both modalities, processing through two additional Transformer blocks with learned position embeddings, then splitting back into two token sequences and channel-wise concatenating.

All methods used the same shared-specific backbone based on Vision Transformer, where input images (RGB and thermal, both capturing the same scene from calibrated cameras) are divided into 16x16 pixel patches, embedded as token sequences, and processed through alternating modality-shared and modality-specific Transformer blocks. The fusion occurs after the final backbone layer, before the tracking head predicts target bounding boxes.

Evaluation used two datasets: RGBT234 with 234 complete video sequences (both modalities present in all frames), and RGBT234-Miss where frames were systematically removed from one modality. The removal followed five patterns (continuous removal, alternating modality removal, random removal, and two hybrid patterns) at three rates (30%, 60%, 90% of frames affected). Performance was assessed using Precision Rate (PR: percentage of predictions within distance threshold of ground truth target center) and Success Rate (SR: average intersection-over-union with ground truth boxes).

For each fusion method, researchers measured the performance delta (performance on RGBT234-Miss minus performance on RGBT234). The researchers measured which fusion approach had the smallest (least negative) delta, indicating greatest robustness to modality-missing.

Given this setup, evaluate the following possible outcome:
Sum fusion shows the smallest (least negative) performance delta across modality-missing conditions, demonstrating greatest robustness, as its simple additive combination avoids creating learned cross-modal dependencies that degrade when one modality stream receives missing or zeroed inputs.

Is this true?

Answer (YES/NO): NO